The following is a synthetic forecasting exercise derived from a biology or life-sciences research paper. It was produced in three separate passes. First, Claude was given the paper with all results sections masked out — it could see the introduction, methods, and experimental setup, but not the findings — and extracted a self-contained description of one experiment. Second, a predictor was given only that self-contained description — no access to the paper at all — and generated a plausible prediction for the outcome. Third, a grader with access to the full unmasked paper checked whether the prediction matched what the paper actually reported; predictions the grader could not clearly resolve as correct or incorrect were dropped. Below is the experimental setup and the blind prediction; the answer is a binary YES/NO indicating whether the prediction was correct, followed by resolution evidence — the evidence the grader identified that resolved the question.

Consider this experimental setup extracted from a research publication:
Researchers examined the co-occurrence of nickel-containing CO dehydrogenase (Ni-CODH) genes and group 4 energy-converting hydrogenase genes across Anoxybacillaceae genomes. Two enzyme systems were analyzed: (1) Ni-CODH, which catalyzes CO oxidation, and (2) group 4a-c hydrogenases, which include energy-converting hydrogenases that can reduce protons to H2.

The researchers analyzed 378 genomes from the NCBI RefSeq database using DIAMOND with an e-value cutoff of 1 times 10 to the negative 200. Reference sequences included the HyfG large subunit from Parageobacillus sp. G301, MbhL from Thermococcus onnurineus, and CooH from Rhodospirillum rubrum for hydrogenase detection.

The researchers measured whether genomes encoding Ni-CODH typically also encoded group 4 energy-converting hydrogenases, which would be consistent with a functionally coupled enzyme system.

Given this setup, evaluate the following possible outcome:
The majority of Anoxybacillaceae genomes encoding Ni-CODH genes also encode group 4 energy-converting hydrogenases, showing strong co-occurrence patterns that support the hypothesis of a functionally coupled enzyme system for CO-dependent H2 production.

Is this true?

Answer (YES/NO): YES